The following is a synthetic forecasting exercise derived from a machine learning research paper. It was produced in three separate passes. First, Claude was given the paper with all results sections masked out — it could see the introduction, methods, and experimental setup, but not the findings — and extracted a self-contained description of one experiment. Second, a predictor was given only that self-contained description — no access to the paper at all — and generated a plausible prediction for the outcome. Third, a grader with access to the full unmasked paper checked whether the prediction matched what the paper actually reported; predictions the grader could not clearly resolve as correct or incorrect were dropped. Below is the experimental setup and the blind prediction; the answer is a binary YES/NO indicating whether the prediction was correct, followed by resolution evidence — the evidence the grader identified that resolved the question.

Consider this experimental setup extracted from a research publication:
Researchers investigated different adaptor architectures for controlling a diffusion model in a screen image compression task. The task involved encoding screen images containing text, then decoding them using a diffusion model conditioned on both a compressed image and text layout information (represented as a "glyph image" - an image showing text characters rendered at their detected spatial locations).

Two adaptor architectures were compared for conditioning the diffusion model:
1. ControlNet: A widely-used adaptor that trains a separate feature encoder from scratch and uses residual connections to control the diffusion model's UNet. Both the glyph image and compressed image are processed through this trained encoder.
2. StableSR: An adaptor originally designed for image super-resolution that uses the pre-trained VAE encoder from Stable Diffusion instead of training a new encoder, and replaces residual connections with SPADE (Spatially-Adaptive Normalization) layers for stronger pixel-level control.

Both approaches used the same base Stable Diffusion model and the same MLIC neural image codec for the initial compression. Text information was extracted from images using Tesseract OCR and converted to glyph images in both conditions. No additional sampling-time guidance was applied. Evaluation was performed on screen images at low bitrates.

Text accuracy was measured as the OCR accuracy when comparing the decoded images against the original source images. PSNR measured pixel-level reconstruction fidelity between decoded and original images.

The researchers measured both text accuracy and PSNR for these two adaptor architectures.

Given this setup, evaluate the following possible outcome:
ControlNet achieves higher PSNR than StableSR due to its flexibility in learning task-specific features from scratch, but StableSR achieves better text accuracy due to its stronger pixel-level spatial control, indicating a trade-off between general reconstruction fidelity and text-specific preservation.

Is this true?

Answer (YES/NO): NO